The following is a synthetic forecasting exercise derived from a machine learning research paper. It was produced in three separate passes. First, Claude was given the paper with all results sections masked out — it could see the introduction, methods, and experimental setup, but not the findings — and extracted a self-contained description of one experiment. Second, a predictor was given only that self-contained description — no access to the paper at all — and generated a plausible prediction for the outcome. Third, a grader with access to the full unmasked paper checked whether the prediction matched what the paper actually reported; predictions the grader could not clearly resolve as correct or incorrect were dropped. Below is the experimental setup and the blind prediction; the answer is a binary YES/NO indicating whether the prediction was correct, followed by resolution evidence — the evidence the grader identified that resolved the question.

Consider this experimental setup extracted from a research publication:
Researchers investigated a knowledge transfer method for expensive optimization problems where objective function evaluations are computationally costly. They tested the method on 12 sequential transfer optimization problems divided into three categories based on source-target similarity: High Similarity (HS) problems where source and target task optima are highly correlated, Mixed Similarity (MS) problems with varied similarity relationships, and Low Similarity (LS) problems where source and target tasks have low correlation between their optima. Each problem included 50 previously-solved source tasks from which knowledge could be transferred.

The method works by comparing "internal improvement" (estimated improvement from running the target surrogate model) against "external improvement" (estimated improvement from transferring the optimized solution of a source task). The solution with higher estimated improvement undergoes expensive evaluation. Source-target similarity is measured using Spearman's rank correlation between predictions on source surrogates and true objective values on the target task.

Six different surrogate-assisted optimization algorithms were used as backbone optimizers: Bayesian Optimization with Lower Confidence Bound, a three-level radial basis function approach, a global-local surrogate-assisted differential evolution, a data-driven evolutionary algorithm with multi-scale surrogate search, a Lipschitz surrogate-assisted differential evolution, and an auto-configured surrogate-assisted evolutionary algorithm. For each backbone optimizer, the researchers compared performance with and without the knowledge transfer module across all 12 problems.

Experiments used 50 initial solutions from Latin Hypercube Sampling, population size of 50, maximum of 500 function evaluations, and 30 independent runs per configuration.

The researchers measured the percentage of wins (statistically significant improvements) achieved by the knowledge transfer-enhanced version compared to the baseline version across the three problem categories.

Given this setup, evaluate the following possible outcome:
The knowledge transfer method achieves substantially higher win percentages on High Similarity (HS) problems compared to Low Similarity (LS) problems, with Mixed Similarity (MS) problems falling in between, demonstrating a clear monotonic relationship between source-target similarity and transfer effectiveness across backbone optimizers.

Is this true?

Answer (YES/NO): NO